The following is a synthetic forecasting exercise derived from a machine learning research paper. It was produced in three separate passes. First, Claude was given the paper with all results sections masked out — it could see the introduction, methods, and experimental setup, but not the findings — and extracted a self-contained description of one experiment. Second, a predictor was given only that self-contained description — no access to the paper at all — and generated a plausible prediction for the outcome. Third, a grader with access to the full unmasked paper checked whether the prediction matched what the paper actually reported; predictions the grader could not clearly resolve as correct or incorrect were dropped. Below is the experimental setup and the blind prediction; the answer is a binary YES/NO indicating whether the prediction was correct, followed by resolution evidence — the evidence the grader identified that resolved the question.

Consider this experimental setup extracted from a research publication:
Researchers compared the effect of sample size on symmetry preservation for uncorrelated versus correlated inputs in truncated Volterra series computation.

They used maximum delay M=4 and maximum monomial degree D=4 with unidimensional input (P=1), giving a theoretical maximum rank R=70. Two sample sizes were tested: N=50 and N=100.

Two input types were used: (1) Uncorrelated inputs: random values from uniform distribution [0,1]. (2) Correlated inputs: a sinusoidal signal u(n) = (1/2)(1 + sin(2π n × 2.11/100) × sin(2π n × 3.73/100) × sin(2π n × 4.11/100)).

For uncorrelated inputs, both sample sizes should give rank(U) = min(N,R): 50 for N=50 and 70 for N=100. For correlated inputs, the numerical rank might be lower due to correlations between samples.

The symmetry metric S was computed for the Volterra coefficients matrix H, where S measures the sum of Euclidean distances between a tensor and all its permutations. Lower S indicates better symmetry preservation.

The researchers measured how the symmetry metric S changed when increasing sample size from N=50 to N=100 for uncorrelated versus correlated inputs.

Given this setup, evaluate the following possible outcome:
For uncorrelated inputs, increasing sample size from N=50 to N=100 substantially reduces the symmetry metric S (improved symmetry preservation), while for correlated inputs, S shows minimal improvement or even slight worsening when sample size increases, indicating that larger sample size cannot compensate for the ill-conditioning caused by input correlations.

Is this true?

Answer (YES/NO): NO